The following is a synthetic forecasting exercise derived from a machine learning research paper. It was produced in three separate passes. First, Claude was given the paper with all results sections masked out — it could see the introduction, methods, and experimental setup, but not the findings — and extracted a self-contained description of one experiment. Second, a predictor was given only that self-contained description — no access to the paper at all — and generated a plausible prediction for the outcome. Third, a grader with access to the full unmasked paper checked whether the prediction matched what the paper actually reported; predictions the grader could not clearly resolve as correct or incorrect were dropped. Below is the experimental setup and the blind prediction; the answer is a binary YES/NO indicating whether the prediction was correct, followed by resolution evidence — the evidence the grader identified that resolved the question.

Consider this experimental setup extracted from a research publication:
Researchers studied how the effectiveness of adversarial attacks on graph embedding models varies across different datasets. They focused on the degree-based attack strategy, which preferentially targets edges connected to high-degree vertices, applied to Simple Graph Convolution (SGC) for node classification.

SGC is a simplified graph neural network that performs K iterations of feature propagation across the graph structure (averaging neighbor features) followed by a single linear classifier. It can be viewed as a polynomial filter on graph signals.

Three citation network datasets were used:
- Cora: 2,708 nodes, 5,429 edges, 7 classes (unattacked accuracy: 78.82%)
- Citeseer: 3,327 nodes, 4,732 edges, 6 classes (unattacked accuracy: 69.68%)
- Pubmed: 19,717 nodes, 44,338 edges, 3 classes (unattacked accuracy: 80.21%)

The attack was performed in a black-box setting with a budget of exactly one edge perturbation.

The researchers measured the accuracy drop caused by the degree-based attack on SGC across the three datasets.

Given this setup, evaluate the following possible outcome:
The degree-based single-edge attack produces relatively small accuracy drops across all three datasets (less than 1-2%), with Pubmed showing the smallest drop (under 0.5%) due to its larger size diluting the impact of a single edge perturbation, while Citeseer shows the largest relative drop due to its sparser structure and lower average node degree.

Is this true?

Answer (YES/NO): NO